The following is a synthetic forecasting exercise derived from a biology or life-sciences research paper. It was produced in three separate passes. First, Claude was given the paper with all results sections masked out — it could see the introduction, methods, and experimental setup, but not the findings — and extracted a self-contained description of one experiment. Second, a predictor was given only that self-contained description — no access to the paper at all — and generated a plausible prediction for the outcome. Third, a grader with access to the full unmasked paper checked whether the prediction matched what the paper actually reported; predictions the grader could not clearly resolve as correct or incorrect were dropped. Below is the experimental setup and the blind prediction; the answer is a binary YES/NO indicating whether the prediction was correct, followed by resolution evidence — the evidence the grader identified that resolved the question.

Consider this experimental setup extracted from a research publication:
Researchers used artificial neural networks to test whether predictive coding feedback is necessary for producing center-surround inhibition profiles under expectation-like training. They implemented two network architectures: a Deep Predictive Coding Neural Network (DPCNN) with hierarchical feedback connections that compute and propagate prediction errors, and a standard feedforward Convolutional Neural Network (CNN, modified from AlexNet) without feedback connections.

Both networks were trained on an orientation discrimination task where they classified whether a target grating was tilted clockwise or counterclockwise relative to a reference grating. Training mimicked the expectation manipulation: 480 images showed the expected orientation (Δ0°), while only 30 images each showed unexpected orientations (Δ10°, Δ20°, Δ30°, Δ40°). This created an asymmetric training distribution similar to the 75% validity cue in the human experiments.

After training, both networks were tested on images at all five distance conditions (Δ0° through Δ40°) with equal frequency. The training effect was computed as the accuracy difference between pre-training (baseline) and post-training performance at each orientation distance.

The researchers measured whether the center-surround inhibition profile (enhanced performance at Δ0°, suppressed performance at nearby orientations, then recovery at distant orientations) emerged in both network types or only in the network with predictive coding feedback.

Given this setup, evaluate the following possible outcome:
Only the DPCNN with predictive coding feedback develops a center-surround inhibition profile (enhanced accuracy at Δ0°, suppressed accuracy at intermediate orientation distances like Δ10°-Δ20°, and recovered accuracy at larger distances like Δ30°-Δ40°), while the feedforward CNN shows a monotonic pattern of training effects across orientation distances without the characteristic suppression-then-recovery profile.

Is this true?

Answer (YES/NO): NO